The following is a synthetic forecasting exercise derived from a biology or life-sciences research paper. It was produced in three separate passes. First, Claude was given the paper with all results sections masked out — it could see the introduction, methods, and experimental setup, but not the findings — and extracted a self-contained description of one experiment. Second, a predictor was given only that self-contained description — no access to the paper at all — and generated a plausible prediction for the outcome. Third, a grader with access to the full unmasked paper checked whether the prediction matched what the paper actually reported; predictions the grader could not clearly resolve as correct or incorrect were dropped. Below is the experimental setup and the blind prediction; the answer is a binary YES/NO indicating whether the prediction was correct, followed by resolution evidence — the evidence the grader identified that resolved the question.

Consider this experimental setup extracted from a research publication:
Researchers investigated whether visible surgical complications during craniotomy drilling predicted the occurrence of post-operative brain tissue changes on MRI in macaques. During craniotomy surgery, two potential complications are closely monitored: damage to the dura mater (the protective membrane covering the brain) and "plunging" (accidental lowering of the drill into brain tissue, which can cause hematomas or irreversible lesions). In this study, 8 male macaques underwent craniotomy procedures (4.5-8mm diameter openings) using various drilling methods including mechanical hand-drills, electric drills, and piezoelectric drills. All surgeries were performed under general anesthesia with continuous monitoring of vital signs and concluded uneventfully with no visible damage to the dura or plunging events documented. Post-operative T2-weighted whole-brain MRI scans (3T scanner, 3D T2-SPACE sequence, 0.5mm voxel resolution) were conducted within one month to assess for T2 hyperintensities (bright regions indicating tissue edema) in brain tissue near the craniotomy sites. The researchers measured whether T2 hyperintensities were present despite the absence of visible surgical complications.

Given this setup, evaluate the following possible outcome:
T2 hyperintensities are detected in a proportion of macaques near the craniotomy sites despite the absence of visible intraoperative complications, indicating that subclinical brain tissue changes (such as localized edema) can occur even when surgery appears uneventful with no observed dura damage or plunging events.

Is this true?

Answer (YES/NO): YES